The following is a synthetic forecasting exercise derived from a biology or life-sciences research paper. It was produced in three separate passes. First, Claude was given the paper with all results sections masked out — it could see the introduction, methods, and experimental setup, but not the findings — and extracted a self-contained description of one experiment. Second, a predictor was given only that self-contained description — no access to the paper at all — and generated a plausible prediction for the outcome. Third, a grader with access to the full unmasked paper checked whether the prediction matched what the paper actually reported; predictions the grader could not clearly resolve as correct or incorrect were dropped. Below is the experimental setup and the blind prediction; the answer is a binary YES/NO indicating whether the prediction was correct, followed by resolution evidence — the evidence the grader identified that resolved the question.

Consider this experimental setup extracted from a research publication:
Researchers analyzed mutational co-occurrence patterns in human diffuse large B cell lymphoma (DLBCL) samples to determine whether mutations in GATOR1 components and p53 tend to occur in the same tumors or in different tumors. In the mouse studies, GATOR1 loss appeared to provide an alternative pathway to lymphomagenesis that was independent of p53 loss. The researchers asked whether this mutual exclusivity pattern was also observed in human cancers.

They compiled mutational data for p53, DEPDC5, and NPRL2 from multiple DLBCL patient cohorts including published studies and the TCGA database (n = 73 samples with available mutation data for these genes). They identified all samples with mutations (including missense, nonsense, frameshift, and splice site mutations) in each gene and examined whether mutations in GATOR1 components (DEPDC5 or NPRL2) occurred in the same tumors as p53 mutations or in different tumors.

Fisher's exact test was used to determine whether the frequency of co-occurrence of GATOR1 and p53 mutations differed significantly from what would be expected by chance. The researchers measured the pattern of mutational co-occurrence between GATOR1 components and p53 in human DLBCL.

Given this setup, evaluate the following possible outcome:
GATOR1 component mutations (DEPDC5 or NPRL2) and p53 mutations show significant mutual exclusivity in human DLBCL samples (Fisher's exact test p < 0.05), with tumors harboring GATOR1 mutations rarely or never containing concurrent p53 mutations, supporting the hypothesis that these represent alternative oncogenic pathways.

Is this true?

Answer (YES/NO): YES